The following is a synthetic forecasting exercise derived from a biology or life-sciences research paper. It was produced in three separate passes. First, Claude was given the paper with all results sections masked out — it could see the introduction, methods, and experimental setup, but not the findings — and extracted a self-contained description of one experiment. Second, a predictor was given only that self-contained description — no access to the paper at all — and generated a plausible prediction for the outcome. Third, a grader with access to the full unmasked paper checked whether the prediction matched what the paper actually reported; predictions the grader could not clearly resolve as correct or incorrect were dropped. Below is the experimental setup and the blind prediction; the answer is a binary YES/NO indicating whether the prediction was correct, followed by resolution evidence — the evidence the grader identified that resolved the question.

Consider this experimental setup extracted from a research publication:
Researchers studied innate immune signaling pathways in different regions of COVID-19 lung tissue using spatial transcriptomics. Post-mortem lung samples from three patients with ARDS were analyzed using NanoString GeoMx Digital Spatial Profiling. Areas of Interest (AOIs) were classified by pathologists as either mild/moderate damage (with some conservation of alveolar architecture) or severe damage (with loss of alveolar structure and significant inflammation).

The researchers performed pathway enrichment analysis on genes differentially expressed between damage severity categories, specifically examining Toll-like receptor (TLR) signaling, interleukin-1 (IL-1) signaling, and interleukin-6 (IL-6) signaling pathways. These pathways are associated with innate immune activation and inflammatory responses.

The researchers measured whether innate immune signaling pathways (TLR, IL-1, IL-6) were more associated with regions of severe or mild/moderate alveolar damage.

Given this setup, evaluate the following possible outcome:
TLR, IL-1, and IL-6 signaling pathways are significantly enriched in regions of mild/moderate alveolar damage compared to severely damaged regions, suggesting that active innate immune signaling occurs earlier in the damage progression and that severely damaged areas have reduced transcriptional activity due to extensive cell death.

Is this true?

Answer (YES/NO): NO